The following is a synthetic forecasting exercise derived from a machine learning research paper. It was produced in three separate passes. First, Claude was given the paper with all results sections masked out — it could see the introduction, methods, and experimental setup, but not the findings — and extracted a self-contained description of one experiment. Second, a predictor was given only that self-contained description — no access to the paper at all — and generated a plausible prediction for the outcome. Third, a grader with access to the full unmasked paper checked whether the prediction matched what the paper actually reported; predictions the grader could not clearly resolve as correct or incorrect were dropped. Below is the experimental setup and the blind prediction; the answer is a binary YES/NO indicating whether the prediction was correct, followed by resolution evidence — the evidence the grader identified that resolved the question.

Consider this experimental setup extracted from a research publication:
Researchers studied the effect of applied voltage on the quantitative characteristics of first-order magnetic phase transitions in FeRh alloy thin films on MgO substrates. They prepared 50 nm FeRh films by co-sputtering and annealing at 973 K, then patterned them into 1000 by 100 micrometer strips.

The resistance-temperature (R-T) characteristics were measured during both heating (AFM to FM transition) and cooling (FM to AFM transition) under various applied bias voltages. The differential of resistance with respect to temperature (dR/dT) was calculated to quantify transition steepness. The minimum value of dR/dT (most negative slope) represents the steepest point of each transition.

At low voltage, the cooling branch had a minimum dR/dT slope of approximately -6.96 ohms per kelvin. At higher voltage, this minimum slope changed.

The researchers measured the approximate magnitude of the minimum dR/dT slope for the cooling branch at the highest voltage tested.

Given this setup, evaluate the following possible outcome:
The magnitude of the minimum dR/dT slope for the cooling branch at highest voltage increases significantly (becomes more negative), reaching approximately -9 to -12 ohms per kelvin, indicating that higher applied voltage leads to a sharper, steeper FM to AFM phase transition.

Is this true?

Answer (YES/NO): NO